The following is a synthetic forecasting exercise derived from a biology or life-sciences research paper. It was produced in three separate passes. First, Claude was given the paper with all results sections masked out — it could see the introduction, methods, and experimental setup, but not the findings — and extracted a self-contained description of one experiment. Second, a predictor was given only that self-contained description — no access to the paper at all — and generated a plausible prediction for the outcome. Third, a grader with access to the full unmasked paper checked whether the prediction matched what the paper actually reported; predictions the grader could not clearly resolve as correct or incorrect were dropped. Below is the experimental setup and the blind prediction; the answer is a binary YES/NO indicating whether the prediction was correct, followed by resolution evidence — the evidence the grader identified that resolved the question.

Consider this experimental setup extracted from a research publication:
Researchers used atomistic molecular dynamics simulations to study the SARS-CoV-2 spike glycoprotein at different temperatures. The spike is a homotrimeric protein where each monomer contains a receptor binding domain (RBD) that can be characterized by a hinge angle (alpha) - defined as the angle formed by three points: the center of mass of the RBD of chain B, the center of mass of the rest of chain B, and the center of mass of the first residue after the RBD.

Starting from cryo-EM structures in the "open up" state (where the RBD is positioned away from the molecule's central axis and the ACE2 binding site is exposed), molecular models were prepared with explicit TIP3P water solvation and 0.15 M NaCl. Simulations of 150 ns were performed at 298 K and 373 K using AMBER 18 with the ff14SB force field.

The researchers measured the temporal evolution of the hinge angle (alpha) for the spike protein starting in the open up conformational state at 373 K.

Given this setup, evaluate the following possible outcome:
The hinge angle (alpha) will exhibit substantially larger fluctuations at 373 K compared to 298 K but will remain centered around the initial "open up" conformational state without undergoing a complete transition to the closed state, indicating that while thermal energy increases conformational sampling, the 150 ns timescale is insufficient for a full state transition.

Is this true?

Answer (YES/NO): NO